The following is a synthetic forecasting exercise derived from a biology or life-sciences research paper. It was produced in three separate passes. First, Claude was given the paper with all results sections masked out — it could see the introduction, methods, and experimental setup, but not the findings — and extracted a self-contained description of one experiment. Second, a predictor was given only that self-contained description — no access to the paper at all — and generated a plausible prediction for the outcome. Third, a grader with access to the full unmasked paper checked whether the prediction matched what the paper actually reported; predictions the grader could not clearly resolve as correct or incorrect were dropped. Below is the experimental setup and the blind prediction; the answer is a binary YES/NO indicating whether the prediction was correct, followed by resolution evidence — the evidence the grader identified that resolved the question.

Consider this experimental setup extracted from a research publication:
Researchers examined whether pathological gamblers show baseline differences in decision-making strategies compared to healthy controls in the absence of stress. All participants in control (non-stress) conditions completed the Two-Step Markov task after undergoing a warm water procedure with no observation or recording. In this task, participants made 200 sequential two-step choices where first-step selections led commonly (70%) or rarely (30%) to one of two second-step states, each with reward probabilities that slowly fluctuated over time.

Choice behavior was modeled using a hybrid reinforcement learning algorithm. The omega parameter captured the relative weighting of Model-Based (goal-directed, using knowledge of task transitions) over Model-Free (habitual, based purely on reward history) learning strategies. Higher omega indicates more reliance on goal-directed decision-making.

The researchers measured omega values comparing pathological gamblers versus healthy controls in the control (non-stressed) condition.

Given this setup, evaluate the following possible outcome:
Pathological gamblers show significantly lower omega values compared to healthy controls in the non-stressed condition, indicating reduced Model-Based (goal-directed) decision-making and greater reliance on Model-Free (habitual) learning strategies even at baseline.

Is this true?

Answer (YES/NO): YES